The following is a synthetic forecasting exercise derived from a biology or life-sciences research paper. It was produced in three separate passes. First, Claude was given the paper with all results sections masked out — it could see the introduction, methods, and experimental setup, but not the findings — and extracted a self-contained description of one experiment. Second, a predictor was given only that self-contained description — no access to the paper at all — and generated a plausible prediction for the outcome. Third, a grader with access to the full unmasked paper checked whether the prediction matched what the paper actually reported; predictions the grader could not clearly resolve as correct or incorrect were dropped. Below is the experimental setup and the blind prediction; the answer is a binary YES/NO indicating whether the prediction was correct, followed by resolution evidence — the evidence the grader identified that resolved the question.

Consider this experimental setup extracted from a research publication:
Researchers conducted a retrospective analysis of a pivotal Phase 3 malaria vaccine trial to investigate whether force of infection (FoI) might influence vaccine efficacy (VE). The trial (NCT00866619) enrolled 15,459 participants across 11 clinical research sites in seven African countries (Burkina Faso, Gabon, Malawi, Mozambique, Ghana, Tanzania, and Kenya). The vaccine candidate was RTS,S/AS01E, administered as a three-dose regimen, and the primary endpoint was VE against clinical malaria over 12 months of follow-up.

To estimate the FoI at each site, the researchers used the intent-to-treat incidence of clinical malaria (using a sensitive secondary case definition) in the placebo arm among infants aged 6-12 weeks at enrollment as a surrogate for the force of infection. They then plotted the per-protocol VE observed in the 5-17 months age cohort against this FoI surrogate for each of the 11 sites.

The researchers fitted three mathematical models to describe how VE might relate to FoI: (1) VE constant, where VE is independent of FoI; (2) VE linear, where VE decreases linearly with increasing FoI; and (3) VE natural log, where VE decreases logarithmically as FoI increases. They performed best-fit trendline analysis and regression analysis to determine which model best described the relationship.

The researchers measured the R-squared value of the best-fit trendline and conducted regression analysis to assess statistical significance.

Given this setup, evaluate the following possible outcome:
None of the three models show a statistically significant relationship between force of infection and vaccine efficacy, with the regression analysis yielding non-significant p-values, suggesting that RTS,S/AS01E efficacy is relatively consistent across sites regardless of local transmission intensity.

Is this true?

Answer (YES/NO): NO